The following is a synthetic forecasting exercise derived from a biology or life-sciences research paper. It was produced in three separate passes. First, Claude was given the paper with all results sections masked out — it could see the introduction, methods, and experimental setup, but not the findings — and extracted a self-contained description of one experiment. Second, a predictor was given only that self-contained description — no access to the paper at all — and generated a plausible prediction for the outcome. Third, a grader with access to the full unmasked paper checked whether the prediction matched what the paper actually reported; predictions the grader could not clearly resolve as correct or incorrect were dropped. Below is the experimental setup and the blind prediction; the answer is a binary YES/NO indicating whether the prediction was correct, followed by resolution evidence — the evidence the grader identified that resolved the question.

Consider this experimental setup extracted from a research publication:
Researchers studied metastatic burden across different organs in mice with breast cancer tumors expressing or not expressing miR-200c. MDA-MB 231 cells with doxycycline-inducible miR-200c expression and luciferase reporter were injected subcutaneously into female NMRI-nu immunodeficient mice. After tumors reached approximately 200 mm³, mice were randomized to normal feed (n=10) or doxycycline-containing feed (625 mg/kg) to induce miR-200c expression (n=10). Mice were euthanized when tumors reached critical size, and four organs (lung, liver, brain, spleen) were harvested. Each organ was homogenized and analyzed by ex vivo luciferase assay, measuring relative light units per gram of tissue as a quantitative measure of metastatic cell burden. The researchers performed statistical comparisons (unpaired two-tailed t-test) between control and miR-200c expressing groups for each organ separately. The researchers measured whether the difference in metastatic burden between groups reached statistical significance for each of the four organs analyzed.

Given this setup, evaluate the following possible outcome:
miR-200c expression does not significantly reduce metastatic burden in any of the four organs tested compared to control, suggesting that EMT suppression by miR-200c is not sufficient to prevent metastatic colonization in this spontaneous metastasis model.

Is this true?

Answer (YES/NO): NO